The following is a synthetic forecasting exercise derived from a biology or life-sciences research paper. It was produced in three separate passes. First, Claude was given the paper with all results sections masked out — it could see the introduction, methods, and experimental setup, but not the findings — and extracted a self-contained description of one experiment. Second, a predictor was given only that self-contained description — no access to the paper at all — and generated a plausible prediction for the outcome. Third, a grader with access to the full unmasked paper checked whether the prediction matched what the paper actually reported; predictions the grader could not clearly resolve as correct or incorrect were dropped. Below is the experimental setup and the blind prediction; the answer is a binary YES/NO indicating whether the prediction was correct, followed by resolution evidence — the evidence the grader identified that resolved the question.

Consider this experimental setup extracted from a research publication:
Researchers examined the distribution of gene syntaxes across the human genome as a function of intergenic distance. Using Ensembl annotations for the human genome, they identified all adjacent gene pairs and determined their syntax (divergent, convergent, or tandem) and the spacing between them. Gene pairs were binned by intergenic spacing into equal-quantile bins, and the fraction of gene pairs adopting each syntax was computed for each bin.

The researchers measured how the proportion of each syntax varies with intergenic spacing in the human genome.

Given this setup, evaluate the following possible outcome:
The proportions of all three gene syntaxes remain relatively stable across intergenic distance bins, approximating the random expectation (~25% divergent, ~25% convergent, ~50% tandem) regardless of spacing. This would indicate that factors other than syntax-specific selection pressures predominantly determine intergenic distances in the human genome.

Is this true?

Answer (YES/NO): NO